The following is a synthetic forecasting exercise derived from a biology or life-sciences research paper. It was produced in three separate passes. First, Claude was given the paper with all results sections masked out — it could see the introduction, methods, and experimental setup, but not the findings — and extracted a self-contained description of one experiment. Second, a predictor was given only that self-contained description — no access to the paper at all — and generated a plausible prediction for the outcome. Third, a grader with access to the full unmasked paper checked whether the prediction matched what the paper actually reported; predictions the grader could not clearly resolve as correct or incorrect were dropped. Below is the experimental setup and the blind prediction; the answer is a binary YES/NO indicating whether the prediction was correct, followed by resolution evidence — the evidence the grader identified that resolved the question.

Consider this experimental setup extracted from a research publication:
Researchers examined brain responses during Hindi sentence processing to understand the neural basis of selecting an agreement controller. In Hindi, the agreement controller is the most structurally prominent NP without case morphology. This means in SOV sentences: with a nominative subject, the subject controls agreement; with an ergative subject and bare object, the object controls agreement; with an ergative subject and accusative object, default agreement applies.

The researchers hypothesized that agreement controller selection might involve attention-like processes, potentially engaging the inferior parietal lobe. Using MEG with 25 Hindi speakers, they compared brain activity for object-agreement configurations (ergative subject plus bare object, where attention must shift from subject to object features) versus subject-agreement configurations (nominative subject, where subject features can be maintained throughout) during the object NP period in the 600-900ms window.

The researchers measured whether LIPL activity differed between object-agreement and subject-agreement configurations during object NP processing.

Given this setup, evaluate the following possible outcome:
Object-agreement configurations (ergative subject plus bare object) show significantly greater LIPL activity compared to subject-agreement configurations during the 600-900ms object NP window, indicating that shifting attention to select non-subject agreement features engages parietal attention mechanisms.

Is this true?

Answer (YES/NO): NO